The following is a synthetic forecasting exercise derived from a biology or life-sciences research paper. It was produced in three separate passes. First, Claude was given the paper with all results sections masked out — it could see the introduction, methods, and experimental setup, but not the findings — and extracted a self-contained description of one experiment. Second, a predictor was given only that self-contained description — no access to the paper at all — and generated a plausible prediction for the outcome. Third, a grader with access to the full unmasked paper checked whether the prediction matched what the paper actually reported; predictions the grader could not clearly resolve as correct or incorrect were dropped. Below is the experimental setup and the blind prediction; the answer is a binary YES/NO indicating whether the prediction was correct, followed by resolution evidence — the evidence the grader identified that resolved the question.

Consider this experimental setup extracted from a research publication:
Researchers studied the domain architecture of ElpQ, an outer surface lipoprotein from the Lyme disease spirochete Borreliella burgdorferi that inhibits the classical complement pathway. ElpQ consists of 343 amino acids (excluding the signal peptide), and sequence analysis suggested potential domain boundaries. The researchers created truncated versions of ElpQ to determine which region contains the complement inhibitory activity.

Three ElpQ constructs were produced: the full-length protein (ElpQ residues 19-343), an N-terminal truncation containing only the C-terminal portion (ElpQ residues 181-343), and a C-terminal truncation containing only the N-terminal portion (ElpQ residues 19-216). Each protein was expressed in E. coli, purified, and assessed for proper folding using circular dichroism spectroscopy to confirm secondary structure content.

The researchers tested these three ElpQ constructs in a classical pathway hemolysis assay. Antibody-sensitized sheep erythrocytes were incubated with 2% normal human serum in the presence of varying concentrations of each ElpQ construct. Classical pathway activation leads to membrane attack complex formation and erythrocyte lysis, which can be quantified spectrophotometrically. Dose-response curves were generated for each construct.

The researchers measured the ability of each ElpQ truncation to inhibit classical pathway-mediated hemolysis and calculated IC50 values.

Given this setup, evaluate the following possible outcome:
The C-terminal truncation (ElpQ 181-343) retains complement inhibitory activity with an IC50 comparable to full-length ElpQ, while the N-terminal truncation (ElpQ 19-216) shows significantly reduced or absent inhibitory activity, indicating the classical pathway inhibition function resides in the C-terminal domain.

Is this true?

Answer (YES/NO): YES